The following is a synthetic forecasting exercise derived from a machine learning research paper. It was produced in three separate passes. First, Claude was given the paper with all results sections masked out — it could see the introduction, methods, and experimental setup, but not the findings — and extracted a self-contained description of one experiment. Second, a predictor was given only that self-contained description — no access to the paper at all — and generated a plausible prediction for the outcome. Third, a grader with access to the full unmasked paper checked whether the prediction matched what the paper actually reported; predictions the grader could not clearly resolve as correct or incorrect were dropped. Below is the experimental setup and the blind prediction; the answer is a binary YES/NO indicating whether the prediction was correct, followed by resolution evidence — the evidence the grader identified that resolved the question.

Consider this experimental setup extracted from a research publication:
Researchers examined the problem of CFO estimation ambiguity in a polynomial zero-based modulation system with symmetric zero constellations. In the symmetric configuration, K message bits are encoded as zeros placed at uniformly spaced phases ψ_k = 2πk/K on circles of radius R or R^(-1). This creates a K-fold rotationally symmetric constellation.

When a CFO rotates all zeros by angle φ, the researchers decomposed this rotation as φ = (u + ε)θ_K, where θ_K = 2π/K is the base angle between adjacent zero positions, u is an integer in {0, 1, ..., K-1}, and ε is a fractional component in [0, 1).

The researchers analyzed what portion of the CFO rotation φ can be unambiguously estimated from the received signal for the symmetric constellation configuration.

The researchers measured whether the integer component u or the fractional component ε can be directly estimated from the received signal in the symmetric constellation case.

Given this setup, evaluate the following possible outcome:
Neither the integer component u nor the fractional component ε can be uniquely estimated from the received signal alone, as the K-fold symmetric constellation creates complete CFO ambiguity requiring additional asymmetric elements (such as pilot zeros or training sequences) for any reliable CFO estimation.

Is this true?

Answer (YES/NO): NO